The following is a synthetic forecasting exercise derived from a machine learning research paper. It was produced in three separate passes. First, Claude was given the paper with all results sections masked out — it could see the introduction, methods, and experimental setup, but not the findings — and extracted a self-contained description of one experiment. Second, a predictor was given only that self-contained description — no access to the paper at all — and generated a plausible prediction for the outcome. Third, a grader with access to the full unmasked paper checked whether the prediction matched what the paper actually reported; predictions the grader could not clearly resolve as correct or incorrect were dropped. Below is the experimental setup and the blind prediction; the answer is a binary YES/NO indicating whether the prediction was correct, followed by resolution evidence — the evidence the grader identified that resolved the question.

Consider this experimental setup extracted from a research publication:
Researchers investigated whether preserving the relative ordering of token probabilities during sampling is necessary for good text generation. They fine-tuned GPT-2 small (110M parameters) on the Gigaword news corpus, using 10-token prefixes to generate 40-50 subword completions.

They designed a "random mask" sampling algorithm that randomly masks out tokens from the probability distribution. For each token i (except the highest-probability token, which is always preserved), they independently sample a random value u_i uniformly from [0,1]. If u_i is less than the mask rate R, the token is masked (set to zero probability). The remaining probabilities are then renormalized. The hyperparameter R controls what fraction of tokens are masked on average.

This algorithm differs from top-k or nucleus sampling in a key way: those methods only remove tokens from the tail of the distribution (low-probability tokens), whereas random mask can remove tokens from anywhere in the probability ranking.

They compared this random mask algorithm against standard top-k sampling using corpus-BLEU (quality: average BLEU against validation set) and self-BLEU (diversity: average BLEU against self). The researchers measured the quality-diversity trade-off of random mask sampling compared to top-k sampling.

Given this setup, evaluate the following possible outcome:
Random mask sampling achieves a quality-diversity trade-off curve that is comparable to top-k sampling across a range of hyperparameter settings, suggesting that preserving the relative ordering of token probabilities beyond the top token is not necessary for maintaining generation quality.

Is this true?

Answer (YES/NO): YES